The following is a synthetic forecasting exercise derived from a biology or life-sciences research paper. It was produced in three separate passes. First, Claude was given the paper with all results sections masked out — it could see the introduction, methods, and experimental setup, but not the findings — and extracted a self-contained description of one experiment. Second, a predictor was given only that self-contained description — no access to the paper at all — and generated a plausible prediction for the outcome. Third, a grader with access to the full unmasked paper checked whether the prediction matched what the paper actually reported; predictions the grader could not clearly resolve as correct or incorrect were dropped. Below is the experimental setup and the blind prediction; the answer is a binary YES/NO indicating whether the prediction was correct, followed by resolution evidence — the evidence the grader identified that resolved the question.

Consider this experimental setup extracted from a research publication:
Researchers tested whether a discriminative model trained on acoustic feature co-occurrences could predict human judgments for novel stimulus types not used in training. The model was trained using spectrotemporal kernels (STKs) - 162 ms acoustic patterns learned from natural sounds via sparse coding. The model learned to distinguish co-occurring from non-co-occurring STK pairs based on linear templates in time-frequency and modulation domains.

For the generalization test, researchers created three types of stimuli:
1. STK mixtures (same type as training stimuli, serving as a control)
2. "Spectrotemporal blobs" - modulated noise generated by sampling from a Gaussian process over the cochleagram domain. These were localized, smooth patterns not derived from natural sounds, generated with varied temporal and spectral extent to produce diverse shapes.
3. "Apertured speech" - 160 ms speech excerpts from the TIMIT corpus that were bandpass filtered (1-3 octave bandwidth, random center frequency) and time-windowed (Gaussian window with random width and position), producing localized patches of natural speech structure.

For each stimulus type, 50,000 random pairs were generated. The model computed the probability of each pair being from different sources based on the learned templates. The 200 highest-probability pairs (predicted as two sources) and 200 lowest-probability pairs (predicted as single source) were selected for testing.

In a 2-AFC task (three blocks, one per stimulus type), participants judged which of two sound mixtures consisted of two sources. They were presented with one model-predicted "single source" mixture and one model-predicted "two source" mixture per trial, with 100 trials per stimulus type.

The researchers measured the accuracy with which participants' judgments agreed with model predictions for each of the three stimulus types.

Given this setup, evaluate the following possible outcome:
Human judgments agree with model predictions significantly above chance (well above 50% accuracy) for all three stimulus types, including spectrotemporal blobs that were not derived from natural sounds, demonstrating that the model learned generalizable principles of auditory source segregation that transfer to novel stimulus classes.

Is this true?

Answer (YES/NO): YES